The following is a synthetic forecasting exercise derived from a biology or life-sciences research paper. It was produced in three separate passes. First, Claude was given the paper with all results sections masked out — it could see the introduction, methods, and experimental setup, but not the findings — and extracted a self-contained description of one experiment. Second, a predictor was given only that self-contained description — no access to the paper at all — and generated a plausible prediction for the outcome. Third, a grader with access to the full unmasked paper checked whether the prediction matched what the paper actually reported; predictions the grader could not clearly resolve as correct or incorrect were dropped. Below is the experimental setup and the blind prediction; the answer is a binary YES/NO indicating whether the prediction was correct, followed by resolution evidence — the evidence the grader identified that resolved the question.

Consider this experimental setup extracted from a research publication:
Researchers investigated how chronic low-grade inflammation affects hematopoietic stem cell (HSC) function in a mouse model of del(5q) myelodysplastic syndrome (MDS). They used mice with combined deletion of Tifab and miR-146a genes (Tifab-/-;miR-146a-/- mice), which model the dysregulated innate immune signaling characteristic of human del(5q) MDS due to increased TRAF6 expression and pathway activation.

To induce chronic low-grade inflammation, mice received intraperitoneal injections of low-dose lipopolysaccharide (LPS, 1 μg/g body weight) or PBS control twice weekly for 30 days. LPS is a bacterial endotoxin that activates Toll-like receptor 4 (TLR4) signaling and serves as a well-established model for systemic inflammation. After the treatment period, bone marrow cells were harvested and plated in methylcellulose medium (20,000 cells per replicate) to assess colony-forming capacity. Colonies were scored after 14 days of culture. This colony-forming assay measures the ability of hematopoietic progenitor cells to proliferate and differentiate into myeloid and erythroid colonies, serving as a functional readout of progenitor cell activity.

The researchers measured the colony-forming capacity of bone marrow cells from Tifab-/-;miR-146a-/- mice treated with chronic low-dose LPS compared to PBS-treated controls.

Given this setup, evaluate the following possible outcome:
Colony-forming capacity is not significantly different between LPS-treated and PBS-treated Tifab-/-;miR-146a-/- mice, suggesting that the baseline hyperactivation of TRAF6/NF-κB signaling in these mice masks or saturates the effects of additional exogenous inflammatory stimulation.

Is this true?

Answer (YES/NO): NO